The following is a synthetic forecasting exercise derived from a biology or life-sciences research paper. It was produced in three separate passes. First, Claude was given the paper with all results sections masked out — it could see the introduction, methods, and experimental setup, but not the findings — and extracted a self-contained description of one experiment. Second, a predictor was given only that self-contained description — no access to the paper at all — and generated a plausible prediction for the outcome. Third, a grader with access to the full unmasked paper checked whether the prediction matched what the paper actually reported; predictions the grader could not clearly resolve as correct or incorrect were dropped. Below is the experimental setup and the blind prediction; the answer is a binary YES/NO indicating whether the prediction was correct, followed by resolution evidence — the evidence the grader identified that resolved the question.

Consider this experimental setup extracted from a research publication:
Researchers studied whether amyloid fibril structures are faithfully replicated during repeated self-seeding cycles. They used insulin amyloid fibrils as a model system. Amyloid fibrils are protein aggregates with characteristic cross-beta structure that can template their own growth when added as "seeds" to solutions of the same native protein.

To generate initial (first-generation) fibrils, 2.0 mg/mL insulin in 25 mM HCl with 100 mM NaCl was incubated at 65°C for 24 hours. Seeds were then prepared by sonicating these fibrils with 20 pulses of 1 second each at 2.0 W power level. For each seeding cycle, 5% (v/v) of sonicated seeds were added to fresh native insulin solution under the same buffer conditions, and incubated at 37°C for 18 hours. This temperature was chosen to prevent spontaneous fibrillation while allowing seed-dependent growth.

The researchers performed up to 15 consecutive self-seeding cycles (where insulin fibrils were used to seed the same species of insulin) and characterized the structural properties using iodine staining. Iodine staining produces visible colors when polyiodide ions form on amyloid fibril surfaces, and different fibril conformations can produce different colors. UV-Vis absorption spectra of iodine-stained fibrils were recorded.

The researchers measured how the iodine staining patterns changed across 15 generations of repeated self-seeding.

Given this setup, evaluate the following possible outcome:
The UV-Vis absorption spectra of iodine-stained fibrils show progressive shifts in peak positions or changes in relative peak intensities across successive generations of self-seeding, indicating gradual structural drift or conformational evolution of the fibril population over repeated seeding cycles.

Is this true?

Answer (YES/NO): NO